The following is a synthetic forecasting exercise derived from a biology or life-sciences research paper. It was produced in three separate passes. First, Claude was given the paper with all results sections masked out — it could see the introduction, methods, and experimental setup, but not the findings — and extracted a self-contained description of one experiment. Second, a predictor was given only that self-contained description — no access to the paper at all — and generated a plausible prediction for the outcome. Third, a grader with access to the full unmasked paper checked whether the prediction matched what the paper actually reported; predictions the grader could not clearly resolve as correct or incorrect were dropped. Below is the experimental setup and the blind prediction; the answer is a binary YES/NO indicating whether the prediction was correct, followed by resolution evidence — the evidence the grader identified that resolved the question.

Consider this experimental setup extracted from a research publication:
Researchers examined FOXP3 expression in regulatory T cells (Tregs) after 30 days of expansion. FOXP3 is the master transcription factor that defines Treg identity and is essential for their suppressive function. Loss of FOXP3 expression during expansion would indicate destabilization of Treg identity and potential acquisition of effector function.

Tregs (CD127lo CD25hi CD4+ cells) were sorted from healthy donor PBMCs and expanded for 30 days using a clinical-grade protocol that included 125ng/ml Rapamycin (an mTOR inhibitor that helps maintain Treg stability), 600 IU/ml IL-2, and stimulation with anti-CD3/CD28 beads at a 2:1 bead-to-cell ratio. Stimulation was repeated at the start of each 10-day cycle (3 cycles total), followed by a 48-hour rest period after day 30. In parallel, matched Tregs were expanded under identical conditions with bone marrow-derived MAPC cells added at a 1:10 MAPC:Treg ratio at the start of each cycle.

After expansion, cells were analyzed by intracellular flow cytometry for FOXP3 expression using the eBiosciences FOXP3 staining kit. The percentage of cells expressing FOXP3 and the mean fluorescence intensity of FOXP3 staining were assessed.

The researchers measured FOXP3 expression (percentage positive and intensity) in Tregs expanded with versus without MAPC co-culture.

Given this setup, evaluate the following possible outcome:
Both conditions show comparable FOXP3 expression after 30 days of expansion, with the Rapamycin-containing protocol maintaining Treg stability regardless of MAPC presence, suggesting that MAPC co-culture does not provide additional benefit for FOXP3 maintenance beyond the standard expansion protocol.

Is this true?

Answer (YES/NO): YES